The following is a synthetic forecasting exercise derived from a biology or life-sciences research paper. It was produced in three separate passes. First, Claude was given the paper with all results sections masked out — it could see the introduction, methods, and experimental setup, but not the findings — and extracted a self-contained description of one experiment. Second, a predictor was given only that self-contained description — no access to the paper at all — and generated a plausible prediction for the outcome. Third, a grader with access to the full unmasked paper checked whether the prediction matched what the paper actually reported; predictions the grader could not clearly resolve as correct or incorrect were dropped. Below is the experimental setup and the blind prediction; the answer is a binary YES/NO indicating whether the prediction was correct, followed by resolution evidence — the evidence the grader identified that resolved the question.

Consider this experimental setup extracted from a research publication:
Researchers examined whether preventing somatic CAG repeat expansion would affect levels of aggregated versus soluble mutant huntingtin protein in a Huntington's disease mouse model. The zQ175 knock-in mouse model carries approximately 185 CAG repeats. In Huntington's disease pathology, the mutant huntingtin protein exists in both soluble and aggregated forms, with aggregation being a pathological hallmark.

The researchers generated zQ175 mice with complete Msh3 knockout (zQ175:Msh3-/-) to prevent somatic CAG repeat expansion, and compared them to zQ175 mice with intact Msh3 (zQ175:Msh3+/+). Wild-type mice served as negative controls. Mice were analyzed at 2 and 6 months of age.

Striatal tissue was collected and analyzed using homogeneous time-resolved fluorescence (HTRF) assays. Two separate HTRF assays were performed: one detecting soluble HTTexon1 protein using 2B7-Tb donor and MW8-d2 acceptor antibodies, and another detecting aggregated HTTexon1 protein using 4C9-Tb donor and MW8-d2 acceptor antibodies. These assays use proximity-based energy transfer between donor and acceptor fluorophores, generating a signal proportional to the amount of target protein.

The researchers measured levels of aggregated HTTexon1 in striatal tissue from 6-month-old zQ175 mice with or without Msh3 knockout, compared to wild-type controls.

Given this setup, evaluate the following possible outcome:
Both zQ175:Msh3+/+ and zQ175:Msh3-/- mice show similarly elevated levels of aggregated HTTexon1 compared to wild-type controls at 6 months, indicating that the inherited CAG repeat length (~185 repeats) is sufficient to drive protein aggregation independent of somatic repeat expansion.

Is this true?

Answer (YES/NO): YES